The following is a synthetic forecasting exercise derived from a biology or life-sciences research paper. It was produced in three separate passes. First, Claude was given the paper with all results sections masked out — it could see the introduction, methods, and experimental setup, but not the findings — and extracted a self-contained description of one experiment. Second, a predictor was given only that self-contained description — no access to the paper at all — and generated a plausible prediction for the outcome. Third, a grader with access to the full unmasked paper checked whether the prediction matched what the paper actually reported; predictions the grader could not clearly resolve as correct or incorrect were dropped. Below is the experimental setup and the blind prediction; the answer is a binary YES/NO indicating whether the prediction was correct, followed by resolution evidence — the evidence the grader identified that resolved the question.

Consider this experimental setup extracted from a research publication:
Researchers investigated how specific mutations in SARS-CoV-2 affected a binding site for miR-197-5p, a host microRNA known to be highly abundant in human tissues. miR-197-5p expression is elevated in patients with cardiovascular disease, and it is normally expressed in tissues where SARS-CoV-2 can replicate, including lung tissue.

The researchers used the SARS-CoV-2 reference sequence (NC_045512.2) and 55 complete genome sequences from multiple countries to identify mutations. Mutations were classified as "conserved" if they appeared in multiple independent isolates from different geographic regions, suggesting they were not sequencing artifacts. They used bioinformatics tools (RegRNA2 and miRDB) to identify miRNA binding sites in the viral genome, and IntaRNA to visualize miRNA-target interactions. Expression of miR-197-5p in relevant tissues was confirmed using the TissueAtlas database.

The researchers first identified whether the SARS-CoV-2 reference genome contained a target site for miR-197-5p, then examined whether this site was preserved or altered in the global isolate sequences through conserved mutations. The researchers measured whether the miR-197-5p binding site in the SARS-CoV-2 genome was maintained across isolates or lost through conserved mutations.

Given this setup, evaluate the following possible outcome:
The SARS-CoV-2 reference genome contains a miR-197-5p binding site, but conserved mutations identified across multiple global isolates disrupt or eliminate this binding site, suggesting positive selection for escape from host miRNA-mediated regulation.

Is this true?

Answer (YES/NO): YES